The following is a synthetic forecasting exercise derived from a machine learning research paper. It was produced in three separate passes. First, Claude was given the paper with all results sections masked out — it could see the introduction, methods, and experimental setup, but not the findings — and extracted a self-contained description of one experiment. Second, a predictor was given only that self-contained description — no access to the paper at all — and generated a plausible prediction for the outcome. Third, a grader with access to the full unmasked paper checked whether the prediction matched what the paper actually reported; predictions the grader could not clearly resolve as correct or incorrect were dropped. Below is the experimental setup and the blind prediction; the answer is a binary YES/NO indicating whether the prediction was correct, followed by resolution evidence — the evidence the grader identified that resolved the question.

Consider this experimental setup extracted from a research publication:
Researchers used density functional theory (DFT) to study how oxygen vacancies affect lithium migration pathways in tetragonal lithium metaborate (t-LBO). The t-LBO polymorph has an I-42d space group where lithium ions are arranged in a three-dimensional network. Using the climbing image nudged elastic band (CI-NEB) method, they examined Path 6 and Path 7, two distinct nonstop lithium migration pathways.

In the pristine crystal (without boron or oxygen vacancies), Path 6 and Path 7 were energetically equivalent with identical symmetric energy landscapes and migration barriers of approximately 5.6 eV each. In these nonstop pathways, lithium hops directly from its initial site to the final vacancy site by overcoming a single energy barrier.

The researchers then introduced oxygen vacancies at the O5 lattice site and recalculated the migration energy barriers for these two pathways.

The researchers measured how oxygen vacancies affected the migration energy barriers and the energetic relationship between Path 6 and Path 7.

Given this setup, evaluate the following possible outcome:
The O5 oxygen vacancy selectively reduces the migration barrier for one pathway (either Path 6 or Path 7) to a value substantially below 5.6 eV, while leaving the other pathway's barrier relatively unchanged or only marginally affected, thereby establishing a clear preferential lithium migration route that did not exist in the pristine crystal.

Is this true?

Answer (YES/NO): NO